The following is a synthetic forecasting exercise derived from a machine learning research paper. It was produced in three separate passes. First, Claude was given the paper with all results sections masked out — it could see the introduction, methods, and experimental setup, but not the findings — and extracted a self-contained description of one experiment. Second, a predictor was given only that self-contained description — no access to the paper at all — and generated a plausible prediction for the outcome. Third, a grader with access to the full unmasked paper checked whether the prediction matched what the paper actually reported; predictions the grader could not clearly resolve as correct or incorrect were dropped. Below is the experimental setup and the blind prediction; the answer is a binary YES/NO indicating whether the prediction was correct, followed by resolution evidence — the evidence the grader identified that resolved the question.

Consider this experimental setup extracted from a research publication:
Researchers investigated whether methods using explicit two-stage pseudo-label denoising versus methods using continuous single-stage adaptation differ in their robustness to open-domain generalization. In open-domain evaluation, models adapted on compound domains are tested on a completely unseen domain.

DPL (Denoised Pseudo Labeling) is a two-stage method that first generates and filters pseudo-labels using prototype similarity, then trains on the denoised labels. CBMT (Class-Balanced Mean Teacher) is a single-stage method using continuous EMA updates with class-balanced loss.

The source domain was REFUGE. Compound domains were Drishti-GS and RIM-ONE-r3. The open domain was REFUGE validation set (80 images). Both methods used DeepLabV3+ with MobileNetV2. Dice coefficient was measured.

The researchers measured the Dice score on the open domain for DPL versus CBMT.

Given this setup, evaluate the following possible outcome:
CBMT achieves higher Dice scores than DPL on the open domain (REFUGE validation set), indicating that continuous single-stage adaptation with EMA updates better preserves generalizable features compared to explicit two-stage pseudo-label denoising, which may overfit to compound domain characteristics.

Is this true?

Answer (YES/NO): NO